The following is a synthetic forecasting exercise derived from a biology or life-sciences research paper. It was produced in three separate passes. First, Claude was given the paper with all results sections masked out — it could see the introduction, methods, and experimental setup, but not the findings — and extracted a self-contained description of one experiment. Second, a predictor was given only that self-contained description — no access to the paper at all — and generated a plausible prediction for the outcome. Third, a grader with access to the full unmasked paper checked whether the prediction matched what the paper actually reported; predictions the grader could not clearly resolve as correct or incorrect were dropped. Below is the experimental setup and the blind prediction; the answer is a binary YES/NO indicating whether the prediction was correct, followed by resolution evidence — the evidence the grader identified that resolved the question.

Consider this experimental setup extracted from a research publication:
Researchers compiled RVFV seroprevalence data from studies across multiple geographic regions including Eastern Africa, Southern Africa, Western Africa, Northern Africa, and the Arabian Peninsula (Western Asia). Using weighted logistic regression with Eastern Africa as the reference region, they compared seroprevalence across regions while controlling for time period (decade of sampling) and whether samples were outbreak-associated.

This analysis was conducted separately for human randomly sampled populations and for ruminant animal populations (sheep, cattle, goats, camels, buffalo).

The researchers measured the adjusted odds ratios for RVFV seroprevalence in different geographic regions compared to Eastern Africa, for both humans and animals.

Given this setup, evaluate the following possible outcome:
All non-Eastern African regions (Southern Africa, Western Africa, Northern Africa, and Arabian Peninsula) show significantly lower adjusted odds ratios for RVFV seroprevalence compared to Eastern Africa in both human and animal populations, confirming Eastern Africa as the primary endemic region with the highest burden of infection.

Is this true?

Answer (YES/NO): NO